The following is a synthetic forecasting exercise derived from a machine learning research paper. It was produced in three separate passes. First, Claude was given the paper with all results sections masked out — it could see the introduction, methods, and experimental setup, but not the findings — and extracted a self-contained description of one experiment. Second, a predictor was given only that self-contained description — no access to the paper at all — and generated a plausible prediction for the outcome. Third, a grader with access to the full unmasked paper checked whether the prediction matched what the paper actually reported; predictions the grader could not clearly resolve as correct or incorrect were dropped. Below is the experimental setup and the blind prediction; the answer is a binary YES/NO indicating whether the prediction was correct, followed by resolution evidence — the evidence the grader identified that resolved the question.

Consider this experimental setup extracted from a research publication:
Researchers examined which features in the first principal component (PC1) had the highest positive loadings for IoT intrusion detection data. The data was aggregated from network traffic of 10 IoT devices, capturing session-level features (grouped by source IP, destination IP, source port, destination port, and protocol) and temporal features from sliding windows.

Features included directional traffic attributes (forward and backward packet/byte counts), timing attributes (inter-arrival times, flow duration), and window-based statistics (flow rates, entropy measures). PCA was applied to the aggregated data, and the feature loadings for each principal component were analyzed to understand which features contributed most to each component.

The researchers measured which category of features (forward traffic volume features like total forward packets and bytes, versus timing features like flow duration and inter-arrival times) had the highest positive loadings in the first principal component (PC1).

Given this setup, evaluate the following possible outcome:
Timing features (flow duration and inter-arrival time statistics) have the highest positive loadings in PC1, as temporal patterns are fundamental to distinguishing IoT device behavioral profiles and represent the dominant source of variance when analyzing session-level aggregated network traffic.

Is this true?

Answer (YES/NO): NO